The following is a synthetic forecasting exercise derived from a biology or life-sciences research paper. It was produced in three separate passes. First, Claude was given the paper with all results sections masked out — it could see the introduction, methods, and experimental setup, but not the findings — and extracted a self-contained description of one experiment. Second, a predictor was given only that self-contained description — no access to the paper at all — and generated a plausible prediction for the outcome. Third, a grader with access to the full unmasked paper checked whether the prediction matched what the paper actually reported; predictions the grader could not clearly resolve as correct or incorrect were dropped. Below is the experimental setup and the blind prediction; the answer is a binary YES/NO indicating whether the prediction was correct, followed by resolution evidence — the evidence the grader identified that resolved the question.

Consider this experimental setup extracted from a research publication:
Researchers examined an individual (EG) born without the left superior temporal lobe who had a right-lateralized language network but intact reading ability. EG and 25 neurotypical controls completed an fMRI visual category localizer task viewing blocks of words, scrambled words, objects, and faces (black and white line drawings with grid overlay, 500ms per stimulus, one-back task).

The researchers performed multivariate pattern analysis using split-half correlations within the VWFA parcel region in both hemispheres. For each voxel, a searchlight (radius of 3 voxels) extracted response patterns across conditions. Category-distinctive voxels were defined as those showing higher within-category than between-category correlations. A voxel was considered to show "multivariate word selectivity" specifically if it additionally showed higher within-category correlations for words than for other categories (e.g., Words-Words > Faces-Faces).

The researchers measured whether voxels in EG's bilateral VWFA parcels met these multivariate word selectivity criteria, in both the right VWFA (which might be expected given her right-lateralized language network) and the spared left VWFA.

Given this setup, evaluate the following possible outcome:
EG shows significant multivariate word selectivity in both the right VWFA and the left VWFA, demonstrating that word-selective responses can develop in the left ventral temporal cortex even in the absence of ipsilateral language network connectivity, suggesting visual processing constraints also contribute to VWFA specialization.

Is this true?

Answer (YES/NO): YES